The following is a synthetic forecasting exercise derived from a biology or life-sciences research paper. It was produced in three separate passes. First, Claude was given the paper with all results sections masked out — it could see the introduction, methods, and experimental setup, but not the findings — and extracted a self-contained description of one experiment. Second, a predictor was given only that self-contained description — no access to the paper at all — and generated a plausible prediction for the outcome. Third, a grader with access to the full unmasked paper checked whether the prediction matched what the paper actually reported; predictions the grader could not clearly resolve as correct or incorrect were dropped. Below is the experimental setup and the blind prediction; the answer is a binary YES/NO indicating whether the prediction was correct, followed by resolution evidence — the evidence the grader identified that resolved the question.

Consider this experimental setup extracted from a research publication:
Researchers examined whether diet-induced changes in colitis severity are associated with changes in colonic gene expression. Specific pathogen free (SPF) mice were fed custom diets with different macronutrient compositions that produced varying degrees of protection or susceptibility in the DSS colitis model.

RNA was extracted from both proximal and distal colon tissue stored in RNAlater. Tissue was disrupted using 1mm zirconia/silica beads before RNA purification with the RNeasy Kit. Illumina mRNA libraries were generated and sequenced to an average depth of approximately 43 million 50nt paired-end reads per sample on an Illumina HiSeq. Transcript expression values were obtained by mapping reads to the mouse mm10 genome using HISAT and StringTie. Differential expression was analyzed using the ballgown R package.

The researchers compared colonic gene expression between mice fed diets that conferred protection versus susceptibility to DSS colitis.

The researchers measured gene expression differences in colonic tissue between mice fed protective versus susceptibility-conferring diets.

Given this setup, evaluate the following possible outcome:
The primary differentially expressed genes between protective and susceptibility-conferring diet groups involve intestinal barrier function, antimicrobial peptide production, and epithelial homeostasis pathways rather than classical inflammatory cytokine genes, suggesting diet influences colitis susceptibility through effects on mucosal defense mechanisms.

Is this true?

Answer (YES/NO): NO